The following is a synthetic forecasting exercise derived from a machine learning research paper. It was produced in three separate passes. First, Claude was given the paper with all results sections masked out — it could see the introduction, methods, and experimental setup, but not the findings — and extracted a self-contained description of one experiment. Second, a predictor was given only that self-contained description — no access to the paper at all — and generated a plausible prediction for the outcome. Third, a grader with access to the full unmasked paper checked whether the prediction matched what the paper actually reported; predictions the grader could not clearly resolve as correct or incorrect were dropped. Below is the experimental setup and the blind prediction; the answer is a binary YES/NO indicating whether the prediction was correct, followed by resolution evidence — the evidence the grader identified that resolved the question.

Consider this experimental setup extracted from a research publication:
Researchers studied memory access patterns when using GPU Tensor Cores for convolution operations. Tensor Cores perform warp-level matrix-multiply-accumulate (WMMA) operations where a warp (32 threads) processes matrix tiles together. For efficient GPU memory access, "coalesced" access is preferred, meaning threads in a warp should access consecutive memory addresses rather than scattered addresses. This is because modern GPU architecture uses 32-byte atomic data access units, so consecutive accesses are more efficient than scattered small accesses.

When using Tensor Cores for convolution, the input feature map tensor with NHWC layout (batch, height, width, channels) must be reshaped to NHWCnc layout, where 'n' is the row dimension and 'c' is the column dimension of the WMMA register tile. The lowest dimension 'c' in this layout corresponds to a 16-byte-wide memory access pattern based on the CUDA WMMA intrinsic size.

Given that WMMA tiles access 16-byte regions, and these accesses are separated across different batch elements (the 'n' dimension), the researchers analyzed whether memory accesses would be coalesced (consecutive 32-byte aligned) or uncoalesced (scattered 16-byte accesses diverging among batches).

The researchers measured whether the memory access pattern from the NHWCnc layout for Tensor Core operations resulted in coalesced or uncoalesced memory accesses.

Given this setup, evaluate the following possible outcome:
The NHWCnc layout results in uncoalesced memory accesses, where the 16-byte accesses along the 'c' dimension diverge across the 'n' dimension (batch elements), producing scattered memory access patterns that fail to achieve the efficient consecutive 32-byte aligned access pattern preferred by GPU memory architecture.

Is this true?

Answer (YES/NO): YES